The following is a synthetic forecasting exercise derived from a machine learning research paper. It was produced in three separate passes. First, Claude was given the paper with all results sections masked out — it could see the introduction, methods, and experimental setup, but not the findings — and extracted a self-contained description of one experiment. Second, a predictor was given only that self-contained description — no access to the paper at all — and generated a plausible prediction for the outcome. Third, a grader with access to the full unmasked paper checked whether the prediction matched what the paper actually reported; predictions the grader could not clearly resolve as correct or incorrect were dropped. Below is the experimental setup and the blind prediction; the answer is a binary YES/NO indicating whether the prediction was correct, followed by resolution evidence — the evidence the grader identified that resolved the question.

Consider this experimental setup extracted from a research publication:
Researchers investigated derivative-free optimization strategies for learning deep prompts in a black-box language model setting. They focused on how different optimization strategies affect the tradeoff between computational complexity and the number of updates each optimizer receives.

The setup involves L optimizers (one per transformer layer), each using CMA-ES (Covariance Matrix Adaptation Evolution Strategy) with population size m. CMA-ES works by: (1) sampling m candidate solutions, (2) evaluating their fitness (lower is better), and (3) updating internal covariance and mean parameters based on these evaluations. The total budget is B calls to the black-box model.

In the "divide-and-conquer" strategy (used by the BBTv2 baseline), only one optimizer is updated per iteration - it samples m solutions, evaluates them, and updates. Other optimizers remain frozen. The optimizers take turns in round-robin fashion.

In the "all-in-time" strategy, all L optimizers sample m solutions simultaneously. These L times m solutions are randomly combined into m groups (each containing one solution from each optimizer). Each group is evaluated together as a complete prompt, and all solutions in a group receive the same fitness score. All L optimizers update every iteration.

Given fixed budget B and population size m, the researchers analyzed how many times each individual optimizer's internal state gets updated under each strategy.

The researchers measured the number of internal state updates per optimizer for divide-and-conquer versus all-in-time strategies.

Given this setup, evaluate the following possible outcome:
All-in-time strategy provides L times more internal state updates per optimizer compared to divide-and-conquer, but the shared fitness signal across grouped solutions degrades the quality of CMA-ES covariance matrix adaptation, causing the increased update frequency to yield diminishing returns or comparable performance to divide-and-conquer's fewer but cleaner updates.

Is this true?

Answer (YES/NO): NO